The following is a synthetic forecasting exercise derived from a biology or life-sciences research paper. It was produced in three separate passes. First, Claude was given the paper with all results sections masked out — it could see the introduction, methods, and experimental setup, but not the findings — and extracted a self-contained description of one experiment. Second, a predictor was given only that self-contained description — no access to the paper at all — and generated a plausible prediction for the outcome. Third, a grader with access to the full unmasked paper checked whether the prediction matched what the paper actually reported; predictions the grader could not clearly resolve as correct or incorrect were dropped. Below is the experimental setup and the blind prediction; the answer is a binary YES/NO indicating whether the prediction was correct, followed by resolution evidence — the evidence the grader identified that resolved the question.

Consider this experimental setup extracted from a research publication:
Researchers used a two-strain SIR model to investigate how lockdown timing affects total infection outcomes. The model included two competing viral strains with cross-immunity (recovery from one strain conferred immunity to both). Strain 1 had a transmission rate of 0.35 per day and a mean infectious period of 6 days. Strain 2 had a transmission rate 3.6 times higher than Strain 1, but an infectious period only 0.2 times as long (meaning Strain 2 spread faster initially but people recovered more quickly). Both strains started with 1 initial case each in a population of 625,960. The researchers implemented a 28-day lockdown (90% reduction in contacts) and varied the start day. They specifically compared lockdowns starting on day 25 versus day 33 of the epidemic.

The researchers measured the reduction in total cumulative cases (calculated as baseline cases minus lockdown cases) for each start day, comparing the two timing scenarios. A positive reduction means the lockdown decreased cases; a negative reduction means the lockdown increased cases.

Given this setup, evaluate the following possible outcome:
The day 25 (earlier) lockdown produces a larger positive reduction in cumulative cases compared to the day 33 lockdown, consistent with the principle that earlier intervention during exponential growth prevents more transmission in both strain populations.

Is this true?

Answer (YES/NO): NO